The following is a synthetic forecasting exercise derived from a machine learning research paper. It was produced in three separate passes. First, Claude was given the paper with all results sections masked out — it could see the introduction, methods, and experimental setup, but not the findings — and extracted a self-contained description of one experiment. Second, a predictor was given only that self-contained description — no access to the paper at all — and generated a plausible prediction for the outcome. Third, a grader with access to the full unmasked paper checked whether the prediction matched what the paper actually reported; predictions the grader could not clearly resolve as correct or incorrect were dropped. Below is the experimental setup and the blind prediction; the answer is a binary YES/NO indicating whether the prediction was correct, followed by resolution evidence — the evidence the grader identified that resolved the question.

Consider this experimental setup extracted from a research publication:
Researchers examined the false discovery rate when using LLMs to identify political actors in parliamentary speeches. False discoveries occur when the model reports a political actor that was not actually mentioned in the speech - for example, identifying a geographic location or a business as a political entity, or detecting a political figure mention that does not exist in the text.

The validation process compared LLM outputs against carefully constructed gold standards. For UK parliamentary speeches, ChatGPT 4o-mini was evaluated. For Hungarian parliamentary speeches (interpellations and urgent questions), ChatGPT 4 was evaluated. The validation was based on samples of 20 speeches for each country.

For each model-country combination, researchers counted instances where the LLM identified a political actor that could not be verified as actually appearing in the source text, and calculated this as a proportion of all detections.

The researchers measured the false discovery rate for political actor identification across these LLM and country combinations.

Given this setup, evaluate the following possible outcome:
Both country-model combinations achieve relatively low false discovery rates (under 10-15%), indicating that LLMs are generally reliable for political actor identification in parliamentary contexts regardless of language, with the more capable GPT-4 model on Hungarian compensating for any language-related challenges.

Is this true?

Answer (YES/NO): YES